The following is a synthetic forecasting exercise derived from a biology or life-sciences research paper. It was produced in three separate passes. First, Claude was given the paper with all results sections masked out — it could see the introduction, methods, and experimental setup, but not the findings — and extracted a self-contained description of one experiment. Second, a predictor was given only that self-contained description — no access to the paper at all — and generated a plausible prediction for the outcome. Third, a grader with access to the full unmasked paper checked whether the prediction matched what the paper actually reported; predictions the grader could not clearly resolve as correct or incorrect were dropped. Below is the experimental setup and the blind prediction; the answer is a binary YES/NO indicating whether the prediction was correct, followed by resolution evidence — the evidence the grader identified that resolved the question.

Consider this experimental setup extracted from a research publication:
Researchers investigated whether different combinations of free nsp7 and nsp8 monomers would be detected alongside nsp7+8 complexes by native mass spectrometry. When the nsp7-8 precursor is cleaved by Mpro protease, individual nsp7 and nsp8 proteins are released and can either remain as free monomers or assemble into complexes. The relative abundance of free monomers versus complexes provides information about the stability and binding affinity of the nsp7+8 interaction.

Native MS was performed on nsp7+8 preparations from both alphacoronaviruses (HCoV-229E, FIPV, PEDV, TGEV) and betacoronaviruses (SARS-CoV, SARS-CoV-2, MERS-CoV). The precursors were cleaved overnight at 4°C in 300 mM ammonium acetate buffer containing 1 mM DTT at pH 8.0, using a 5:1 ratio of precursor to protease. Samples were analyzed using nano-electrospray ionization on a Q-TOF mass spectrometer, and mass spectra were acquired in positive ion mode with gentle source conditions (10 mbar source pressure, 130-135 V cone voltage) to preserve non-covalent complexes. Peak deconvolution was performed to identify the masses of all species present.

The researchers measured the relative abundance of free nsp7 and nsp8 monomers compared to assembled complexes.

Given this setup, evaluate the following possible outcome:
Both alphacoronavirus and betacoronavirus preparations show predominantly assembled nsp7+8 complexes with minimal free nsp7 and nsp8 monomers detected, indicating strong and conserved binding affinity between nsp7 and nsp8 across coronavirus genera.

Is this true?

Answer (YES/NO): NO